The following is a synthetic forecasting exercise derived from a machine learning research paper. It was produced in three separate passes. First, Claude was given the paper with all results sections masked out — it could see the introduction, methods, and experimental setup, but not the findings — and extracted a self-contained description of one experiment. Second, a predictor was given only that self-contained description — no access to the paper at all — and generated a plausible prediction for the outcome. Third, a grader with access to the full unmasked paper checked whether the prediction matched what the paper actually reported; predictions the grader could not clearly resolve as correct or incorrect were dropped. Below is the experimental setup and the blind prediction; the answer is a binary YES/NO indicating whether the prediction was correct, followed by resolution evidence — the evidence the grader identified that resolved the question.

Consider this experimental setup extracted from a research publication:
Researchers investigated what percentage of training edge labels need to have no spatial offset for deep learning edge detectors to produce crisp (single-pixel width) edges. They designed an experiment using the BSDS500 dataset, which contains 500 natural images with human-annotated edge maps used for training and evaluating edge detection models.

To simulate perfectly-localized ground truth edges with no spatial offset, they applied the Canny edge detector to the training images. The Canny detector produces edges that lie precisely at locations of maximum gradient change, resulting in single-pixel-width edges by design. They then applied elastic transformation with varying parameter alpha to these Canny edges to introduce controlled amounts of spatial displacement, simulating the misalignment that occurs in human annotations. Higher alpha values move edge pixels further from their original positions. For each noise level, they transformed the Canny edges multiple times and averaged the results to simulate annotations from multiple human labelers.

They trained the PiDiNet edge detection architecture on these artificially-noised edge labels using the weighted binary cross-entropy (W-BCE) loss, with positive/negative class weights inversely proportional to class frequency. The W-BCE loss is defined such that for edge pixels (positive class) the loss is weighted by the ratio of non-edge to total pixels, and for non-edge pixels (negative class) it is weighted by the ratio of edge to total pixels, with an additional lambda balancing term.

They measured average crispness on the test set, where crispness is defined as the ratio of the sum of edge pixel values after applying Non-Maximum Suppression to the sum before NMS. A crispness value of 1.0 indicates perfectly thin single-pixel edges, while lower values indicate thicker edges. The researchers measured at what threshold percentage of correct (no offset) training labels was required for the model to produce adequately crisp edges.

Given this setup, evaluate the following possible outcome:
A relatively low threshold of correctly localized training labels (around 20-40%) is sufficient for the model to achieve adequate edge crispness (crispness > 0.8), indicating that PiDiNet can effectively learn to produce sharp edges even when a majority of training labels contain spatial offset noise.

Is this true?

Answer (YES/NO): NO